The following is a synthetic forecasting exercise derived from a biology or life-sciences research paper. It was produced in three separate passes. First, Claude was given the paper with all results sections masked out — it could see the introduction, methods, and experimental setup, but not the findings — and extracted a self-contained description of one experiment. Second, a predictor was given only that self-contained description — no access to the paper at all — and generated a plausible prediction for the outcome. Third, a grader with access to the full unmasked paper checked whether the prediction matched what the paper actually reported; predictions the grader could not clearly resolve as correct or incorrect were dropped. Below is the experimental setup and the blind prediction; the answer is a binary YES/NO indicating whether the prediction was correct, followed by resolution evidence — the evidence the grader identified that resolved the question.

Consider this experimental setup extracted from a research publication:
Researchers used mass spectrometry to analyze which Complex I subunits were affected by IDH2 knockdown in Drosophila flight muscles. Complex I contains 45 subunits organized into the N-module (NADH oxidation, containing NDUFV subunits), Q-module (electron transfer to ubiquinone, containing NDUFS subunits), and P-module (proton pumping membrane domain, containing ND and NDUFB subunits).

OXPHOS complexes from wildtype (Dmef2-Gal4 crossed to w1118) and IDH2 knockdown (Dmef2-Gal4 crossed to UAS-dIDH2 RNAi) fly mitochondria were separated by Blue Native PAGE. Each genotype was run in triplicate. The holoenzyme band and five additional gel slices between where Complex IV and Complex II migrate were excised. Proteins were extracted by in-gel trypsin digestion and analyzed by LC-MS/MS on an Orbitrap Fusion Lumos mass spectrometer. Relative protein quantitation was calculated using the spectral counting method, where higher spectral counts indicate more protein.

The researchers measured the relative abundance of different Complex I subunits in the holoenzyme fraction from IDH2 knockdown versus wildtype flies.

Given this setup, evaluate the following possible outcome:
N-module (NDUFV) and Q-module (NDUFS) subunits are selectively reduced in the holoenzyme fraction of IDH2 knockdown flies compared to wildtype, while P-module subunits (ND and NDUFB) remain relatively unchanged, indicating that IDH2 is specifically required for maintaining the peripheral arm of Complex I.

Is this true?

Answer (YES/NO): NO